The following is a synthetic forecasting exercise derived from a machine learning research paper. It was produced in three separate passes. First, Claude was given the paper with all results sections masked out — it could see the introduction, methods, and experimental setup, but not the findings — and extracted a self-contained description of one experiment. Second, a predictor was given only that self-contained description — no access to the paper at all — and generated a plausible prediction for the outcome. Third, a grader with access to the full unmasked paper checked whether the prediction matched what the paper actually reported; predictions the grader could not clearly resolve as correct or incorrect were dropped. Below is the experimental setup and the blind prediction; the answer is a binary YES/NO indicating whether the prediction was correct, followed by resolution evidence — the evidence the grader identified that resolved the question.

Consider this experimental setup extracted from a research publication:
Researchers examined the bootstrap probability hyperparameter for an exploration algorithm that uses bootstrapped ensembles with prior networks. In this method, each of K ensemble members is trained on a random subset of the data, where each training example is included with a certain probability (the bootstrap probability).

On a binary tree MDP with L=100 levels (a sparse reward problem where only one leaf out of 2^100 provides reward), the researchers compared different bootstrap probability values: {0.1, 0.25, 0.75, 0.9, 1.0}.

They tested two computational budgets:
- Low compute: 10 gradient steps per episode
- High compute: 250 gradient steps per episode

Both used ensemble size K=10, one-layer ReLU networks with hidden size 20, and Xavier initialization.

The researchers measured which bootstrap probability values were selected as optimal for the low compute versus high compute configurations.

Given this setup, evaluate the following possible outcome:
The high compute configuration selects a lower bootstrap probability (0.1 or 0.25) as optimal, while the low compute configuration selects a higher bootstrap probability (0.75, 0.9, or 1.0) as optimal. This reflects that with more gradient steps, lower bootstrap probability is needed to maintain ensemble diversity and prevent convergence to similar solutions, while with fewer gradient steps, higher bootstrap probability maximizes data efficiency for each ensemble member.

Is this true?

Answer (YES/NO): NO